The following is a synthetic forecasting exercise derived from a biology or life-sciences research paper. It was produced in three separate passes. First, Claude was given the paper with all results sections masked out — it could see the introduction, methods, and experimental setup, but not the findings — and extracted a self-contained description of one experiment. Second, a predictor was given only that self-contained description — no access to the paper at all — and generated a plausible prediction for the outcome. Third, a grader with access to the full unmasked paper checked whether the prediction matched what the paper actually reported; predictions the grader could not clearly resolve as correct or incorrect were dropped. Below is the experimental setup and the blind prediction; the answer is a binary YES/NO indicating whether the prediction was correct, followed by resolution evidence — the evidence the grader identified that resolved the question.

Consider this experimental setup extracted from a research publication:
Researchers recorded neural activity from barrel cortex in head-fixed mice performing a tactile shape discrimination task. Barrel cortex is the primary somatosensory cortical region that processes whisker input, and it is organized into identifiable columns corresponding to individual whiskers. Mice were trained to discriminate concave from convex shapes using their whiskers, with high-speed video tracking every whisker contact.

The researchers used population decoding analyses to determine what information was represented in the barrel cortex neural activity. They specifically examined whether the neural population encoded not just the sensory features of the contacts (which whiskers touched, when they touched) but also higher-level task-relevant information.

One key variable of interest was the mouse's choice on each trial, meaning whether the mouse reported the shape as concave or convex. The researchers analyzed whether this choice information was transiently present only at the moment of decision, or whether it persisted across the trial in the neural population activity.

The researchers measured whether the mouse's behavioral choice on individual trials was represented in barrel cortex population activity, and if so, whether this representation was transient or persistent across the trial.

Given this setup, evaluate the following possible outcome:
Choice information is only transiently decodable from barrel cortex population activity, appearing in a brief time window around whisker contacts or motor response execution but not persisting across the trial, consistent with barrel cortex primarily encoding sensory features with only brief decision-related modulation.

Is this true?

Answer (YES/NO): NO